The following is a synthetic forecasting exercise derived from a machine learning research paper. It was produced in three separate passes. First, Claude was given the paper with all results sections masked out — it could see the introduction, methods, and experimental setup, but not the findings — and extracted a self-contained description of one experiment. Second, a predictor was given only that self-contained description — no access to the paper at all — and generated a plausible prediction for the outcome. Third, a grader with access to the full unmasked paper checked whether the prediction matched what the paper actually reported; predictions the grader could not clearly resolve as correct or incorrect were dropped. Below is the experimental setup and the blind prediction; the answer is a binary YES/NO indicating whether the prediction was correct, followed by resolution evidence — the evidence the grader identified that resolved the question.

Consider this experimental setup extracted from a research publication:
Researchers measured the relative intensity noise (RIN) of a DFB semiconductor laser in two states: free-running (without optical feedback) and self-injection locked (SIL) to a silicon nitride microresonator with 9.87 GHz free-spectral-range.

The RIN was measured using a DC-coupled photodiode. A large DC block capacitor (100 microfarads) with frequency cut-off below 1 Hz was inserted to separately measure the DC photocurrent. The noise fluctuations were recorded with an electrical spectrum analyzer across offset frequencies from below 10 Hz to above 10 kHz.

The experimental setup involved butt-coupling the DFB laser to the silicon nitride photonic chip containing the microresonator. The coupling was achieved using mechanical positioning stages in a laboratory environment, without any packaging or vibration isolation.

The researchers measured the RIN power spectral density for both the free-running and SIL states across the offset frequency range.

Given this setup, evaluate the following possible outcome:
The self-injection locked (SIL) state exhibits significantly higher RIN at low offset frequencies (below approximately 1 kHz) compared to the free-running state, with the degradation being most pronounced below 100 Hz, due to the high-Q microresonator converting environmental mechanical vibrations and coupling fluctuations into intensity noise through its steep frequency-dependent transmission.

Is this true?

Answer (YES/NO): NO